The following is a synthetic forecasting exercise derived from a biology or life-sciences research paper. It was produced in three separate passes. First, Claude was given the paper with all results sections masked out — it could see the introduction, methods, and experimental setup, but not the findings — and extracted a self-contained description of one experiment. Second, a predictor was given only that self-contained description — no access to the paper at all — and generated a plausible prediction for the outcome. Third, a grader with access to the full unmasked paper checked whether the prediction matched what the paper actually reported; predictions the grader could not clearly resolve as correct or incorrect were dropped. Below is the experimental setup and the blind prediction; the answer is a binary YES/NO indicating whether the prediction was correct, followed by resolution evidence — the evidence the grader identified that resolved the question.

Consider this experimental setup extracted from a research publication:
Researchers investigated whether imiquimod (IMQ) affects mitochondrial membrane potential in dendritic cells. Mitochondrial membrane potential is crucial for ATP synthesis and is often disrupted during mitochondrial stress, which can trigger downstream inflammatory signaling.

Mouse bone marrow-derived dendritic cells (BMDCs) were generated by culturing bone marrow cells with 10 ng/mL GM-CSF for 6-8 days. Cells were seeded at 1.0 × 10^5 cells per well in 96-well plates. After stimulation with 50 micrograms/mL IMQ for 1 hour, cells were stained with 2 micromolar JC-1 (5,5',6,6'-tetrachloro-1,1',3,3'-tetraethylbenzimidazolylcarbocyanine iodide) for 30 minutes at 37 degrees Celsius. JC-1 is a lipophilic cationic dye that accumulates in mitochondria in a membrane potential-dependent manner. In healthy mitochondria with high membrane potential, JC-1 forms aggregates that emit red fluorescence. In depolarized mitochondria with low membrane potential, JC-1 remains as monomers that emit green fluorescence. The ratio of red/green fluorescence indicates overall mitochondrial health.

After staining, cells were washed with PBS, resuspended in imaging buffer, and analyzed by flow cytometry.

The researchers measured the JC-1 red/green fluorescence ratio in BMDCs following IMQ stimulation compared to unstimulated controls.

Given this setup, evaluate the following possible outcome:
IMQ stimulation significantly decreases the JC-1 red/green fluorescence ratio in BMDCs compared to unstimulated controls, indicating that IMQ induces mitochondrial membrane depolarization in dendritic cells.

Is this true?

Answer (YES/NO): YES